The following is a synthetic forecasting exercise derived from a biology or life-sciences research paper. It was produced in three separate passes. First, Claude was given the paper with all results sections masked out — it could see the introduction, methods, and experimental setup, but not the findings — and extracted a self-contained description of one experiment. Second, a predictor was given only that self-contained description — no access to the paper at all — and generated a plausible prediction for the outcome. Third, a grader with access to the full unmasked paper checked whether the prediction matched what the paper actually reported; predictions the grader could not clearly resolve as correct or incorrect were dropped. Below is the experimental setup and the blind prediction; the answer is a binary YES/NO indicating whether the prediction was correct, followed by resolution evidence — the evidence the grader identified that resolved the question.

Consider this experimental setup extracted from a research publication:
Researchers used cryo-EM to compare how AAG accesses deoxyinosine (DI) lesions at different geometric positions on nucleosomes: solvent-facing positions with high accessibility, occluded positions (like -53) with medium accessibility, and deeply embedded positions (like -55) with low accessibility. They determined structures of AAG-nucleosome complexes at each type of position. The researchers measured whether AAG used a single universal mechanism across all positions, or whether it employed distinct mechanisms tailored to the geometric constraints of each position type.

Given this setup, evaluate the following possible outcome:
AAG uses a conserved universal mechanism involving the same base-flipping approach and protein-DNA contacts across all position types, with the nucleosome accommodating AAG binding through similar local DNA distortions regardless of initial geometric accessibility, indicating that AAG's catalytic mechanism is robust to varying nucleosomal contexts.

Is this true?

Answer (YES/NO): NO